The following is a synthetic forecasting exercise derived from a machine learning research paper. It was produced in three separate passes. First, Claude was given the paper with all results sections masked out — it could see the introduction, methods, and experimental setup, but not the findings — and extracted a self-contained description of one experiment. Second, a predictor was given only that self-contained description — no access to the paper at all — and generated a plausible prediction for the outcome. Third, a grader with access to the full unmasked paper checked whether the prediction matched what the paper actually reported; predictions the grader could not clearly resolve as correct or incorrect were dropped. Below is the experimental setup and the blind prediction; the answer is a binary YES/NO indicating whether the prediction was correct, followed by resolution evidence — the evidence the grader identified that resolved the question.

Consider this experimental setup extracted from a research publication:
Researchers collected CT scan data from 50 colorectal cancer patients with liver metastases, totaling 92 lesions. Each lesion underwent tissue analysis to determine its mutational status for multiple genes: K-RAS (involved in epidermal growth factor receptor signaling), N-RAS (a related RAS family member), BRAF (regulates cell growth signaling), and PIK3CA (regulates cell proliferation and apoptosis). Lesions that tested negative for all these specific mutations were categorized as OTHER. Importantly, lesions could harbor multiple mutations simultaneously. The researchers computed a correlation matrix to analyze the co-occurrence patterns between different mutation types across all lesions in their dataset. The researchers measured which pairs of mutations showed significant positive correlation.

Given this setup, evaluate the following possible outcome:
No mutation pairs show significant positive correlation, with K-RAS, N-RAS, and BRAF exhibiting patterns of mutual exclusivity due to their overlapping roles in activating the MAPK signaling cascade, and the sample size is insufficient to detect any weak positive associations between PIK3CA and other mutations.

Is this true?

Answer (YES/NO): NO